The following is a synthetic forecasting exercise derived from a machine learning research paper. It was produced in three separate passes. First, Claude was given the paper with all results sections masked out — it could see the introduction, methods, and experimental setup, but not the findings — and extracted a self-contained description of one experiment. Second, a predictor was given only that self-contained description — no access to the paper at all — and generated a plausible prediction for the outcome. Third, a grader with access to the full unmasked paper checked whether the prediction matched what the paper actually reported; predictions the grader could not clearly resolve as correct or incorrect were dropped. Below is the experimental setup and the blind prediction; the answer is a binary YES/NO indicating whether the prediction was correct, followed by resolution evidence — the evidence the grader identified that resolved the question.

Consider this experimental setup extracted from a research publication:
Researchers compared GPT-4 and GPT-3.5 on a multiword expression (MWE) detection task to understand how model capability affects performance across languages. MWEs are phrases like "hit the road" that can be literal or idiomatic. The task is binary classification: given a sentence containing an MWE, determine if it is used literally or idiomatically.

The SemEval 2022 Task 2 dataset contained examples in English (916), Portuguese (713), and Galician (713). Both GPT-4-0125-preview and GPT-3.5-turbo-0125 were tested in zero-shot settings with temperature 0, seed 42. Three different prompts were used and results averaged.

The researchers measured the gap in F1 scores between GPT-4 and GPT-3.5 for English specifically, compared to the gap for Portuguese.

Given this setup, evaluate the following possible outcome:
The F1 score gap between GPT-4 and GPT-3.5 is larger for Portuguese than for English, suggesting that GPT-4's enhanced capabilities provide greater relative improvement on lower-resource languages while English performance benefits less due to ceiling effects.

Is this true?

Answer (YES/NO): NO